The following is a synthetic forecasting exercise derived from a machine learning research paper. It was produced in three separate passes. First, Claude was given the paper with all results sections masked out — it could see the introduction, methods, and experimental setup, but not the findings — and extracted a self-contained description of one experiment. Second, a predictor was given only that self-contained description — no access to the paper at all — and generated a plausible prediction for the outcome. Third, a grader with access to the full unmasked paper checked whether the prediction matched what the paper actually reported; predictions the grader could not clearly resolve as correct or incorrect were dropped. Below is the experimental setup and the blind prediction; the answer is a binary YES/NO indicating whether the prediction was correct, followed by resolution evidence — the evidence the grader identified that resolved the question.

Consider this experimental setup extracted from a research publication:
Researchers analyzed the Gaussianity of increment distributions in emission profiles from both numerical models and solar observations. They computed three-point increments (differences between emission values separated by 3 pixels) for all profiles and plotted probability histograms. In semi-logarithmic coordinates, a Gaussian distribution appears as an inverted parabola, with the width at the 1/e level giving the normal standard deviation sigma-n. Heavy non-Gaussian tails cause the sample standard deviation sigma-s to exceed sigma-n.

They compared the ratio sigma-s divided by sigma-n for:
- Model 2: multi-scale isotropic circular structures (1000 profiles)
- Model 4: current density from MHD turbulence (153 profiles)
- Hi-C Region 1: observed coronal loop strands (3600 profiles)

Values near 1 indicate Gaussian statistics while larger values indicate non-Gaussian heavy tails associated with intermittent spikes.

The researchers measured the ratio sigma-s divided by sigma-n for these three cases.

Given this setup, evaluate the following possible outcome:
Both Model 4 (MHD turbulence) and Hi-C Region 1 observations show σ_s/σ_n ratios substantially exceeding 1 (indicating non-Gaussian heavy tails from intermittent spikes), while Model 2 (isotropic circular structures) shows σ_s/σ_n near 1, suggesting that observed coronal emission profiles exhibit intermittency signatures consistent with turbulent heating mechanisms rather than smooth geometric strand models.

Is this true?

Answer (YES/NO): NO